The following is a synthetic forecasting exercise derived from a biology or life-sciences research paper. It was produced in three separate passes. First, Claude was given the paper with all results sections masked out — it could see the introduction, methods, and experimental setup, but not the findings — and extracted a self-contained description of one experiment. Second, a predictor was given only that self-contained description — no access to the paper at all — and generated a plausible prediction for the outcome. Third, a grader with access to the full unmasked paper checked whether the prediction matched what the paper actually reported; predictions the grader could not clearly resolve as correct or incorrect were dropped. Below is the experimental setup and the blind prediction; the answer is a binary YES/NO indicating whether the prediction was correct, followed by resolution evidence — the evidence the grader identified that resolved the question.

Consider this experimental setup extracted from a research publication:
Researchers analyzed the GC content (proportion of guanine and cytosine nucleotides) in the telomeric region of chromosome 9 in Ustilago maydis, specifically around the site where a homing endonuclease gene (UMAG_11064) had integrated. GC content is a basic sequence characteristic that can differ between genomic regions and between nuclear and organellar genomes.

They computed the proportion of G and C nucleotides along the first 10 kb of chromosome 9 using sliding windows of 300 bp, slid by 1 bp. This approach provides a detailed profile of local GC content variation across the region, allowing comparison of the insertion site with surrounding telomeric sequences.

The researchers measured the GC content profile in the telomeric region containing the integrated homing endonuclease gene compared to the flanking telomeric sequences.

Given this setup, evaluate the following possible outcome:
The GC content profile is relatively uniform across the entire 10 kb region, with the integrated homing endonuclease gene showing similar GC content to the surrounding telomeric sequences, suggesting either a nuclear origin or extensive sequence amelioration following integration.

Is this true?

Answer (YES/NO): NO